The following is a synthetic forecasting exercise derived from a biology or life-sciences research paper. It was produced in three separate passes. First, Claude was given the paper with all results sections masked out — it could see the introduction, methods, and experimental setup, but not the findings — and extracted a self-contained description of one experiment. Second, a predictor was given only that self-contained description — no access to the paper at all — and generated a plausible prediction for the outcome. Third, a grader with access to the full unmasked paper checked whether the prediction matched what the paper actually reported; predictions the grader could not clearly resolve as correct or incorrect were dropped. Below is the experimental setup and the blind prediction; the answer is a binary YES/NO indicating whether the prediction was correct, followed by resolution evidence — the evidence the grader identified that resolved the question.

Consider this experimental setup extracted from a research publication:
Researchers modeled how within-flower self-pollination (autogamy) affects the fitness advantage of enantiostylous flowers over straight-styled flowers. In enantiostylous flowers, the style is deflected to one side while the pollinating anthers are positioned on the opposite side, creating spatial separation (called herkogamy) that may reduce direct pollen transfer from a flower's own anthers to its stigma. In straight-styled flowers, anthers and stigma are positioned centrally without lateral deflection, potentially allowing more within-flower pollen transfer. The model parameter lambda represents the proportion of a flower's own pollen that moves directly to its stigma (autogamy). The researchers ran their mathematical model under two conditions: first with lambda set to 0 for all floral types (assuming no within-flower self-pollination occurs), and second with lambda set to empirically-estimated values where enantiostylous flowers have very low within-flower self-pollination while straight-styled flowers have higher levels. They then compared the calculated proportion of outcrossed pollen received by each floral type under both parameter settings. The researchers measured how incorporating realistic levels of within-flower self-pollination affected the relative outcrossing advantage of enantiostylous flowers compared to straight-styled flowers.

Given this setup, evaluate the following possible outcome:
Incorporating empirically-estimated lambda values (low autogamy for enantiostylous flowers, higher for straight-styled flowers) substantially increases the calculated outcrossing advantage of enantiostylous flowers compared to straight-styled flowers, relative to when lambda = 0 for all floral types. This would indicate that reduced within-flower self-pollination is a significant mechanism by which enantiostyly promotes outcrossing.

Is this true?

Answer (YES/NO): YES